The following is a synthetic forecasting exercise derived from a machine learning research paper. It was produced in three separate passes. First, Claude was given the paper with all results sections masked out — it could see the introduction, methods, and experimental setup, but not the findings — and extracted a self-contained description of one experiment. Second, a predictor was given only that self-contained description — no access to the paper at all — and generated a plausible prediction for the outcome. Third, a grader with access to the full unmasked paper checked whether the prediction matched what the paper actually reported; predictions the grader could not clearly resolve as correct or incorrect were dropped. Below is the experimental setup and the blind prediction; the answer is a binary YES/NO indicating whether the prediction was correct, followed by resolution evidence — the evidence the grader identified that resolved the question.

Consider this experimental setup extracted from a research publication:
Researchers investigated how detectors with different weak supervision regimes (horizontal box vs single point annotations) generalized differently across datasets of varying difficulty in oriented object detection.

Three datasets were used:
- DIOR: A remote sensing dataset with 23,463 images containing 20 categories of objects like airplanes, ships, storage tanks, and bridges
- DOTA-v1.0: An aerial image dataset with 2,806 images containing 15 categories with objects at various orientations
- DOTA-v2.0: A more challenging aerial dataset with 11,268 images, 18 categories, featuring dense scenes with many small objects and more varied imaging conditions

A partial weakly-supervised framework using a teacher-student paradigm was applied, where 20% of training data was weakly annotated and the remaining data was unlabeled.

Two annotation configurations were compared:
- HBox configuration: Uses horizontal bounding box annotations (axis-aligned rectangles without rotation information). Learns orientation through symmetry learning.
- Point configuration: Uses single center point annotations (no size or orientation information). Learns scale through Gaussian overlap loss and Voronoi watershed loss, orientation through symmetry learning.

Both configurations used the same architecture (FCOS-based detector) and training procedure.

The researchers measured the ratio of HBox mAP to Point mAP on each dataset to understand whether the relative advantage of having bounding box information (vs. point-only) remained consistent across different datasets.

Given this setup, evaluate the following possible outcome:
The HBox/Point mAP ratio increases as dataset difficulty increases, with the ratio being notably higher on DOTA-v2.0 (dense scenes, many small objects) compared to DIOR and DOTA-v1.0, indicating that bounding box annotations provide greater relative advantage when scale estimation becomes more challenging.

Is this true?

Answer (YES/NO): NO